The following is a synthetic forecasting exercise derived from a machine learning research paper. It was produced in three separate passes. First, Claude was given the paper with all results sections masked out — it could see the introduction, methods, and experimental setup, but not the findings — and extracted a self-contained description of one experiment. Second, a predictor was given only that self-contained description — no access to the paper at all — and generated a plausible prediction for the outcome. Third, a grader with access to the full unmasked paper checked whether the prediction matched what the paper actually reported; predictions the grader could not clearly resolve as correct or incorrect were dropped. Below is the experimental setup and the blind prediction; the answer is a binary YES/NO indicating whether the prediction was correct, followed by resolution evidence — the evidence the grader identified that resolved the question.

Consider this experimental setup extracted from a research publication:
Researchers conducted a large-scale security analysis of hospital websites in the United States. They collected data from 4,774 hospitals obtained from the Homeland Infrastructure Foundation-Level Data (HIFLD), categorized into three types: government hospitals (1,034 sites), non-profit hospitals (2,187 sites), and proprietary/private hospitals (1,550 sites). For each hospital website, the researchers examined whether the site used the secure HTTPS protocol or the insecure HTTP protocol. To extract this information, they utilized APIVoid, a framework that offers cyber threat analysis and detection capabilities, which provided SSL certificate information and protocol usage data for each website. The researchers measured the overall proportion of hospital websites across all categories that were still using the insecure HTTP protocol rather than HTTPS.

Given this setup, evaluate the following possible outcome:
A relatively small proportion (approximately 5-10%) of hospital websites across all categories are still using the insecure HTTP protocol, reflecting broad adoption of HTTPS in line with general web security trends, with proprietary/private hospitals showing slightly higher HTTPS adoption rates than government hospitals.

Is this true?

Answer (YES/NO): NO